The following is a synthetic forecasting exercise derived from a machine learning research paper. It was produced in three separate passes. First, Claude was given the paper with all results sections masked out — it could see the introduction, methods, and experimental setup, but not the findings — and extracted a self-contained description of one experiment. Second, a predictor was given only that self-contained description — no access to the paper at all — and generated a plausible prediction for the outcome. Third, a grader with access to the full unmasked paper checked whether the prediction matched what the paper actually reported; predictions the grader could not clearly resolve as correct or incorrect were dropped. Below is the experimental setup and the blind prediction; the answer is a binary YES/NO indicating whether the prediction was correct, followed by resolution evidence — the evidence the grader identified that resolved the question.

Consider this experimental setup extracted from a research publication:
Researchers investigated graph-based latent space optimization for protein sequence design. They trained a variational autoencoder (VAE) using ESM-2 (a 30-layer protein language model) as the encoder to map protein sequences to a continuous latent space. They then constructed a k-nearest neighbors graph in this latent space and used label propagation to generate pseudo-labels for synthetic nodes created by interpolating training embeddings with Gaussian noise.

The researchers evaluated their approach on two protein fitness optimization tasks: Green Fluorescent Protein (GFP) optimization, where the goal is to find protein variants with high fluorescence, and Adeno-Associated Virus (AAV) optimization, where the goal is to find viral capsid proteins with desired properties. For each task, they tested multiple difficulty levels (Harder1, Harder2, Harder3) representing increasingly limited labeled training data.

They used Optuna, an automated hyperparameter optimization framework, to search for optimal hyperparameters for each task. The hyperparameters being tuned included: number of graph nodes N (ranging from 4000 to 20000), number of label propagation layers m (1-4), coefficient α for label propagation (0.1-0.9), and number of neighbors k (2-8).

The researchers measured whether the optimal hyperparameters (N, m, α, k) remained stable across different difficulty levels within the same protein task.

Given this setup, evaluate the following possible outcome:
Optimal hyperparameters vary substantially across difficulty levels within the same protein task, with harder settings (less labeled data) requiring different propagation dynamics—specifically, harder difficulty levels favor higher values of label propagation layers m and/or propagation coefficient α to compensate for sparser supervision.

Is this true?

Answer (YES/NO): NO